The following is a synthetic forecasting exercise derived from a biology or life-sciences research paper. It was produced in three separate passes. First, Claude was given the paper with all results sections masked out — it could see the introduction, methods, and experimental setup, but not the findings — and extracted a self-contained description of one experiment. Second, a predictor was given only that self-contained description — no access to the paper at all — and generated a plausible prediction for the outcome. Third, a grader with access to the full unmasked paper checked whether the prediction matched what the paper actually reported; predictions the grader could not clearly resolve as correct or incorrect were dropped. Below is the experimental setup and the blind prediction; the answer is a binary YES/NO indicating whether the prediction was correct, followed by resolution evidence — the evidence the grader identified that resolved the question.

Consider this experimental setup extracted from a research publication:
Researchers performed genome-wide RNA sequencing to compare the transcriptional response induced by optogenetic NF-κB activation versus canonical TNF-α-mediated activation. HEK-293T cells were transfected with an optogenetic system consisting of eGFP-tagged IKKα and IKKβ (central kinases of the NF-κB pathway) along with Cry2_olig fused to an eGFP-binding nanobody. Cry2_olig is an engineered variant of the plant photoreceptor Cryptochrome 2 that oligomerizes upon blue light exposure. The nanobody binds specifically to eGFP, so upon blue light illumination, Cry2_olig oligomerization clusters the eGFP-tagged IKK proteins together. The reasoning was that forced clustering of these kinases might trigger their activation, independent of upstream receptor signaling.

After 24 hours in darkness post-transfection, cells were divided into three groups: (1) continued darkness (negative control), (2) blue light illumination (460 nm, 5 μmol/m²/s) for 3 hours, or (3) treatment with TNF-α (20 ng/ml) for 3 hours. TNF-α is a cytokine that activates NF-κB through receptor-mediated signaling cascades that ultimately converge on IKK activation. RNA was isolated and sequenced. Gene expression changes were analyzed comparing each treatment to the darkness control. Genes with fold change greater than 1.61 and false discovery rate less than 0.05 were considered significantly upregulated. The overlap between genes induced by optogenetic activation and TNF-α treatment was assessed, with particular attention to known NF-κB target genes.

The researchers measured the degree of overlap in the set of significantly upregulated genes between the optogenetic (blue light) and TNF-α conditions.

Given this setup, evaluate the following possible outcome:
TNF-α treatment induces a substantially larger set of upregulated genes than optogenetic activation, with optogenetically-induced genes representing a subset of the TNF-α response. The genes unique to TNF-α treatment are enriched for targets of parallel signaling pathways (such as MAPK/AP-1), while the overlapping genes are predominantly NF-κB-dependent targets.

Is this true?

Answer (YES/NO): NO